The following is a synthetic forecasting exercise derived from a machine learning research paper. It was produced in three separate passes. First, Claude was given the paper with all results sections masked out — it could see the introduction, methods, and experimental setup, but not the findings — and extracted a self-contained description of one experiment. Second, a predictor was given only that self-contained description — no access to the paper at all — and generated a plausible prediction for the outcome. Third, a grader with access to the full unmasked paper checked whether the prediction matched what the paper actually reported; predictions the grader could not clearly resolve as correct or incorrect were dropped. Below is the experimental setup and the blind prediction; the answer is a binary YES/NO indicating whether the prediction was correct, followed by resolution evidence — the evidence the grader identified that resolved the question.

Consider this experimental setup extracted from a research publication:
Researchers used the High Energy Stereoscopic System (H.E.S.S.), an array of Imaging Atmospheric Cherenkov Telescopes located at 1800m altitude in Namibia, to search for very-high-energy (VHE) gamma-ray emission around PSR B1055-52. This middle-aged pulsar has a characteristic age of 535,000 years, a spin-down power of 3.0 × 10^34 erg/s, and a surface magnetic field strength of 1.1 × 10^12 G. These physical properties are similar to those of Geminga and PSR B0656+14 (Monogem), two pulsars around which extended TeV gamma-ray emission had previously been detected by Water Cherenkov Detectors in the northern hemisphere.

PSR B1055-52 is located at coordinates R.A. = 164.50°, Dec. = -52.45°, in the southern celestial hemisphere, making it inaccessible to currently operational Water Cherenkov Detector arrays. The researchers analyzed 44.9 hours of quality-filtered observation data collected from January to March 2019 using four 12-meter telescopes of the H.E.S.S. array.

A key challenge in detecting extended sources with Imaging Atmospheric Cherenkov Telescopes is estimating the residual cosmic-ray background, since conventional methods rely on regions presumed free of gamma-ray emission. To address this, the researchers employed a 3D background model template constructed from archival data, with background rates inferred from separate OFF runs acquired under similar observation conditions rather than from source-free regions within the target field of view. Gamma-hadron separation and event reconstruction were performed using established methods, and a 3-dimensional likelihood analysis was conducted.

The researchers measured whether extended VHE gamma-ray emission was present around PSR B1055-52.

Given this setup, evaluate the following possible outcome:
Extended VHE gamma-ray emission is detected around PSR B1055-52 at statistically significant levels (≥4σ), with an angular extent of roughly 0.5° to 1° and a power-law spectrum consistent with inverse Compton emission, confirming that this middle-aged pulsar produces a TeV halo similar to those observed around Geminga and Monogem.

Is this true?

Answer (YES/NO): NO